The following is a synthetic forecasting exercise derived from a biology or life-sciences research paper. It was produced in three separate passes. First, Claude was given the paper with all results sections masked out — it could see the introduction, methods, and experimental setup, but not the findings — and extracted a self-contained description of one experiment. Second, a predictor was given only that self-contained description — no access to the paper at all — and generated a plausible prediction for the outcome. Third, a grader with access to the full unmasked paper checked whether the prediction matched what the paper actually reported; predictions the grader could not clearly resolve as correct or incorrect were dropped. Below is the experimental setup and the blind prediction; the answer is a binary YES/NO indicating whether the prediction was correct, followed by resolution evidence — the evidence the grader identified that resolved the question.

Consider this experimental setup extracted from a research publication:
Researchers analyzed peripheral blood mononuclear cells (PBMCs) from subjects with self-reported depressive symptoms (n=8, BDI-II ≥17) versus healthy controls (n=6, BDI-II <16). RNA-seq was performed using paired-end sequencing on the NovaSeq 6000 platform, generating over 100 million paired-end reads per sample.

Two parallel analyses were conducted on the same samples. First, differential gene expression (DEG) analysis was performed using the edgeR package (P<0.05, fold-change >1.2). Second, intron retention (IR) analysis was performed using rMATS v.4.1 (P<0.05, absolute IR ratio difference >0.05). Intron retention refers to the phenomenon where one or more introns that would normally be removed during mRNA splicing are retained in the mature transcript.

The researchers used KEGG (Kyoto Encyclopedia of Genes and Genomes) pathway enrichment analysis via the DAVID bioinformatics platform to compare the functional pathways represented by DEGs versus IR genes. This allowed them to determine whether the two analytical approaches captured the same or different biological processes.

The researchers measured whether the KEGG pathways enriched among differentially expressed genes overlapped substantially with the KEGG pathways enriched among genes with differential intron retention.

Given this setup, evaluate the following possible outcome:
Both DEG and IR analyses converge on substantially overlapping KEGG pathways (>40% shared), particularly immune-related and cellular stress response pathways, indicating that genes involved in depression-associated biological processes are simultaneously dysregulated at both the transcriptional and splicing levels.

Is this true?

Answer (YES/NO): NO